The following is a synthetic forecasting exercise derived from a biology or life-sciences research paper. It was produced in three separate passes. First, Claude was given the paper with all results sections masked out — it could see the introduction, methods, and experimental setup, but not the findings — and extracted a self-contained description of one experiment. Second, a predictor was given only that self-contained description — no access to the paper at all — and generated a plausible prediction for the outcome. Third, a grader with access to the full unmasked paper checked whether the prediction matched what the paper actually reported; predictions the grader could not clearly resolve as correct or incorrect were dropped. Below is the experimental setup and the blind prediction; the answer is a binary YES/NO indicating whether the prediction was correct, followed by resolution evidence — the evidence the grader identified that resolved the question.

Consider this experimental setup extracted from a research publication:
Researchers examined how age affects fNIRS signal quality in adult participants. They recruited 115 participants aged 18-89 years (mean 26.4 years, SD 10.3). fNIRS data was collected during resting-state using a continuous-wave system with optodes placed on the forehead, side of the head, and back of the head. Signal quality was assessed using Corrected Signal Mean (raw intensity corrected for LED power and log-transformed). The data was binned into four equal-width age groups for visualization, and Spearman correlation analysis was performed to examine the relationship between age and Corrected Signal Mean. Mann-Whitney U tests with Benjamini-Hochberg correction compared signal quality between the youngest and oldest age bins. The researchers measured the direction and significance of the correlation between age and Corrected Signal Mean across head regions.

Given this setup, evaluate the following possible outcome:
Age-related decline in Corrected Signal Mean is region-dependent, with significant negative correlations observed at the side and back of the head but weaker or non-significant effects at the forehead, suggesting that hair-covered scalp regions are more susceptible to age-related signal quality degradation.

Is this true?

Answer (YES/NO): NO